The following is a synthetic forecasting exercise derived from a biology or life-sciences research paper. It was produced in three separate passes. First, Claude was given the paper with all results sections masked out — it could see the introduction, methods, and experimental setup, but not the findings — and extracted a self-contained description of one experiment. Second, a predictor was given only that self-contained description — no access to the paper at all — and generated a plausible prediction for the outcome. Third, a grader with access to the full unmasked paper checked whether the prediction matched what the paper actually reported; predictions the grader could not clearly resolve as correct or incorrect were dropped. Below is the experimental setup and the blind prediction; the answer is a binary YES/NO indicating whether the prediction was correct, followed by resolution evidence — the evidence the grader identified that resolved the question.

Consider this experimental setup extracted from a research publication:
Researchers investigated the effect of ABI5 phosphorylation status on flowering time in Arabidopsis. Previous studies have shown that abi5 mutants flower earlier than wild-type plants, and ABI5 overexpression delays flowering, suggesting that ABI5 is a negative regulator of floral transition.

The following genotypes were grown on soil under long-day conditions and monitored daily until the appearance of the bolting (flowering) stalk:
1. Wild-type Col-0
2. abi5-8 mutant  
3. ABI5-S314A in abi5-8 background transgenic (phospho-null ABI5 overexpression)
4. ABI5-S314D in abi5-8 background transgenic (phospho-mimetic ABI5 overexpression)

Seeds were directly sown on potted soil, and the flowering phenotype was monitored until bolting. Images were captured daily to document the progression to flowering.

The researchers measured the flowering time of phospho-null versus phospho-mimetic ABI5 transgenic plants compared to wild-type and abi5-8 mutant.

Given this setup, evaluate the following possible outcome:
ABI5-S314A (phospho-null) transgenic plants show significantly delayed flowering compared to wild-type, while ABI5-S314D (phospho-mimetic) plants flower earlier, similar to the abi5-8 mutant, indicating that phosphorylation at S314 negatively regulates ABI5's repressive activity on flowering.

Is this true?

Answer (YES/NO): NO